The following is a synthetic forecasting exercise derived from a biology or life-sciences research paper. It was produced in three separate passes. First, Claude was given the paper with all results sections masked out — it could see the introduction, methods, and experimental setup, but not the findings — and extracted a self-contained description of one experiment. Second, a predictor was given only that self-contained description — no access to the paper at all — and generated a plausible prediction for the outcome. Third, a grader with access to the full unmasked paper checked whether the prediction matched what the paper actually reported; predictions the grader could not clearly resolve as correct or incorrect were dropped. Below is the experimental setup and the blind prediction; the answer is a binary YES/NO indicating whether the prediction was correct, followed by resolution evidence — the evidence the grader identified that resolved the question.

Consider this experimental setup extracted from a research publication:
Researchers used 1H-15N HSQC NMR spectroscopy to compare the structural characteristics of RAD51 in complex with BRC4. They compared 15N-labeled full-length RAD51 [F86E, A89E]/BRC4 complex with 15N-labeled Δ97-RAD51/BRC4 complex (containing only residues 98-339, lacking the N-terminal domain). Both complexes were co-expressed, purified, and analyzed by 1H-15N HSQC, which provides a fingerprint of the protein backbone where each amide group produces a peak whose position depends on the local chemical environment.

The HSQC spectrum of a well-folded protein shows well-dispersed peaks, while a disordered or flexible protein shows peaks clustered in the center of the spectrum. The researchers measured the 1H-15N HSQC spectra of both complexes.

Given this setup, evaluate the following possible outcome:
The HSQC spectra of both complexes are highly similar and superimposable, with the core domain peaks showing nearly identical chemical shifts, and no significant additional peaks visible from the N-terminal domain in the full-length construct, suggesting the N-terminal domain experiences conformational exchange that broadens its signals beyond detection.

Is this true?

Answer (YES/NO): NO